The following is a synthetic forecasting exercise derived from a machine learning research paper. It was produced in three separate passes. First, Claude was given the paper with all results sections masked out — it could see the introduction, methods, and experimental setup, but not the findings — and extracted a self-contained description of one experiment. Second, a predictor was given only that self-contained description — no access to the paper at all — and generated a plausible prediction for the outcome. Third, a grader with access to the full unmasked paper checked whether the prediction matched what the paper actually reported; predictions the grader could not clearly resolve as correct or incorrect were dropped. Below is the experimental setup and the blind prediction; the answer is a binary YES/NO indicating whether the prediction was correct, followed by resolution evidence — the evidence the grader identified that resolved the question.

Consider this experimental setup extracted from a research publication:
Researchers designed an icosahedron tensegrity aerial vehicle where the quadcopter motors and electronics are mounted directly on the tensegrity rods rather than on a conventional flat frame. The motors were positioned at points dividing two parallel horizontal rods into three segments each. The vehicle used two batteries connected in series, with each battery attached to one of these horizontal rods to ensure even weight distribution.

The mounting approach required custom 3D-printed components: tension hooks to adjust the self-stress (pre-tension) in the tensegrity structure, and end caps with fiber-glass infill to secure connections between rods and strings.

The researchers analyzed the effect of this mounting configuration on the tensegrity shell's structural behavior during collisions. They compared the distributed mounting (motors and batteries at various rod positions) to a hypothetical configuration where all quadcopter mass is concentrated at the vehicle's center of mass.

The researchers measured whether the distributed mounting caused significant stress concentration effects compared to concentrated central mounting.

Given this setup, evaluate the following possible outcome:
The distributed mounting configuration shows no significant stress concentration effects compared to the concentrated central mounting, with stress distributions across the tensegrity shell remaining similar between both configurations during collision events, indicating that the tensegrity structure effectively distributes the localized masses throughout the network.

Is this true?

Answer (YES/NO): NO